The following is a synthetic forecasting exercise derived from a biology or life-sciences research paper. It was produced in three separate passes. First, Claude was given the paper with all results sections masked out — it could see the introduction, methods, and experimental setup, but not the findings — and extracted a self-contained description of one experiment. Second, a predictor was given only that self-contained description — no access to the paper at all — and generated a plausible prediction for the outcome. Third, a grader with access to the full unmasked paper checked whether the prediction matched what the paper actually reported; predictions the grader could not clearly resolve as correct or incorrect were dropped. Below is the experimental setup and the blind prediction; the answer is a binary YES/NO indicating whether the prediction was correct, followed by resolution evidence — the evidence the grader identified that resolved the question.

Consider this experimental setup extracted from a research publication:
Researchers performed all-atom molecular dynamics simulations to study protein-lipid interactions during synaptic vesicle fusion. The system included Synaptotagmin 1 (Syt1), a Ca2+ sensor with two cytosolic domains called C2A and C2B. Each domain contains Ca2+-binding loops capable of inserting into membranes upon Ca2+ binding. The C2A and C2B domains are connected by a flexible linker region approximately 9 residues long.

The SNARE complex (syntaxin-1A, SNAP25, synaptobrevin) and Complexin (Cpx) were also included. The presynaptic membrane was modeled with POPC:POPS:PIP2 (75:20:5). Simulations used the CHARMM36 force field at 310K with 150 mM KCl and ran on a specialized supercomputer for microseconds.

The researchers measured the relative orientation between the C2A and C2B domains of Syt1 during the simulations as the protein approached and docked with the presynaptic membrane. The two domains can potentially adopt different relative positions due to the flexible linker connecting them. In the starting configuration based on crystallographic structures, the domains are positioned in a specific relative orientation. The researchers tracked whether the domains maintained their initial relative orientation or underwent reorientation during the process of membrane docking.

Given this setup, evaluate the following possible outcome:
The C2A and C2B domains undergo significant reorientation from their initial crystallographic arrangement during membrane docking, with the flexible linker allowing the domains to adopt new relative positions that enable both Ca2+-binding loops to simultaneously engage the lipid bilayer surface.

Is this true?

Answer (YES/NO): YES